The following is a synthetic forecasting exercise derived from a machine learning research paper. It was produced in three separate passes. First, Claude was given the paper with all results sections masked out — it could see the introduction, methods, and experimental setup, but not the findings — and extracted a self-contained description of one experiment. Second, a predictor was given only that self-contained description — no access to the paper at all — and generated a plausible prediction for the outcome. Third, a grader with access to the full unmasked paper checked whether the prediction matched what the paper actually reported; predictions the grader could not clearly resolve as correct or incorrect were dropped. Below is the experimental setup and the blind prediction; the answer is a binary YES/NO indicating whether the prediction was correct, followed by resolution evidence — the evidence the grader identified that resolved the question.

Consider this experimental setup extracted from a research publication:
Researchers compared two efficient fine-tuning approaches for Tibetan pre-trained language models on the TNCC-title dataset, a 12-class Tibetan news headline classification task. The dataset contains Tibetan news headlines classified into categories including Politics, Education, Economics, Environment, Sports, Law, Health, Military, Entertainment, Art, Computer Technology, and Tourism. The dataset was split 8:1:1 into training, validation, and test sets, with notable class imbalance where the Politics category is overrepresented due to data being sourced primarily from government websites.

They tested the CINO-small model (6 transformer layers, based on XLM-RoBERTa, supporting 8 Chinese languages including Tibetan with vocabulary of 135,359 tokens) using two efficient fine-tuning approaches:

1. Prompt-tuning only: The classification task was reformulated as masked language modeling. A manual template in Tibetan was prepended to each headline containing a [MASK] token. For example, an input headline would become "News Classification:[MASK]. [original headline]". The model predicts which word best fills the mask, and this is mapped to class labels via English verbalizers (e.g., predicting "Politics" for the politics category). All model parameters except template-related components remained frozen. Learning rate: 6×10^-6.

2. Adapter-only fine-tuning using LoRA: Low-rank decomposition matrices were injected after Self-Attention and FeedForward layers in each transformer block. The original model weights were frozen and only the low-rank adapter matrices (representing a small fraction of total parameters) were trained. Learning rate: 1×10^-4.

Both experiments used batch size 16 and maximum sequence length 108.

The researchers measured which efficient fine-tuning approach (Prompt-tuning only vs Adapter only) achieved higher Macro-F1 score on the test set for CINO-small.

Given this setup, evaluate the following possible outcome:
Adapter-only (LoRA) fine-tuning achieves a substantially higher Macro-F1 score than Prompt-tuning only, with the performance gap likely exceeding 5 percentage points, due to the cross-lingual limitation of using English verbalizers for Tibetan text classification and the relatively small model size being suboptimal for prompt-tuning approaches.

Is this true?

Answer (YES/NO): NO